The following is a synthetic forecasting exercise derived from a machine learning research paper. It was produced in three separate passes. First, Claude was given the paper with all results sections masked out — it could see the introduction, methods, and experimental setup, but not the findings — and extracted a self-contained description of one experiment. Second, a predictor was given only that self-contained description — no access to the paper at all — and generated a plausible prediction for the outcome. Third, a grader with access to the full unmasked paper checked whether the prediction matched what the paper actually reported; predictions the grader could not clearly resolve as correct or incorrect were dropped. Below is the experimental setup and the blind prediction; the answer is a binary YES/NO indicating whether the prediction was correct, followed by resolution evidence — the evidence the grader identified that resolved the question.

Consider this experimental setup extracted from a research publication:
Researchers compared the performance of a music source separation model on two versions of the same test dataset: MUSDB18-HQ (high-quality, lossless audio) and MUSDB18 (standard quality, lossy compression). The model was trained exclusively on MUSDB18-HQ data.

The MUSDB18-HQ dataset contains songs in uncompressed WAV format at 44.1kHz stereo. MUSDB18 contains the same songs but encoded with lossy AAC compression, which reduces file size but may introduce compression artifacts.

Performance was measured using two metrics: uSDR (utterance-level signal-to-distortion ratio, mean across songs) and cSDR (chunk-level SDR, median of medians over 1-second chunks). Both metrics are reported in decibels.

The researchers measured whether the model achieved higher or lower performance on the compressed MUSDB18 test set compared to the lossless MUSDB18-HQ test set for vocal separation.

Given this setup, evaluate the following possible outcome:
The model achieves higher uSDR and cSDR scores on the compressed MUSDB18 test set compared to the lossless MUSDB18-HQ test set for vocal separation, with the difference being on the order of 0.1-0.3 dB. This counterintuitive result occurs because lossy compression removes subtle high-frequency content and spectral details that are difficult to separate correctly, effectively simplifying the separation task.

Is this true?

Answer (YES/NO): NO